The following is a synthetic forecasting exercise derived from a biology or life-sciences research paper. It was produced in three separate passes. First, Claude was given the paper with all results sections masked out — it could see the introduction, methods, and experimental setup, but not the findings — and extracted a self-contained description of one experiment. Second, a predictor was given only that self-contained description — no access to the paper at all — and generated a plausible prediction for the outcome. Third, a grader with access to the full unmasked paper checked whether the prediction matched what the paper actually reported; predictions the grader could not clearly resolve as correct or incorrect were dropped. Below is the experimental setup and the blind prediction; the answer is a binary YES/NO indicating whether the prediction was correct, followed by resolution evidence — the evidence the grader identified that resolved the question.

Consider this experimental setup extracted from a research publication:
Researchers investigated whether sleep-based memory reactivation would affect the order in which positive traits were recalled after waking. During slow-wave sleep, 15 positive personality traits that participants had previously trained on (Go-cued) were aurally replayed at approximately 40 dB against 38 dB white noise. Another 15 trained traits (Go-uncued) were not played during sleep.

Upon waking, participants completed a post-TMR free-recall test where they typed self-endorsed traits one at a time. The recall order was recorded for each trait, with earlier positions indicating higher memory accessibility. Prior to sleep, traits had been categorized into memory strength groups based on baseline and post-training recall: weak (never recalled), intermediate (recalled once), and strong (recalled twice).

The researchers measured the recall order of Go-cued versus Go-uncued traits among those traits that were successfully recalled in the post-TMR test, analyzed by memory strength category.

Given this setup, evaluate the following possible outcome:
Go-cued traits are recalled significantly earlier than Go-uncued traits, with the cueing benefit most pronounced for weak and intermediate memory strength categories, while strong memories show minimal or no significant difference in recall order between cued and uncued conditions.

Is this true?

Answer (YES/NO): NO